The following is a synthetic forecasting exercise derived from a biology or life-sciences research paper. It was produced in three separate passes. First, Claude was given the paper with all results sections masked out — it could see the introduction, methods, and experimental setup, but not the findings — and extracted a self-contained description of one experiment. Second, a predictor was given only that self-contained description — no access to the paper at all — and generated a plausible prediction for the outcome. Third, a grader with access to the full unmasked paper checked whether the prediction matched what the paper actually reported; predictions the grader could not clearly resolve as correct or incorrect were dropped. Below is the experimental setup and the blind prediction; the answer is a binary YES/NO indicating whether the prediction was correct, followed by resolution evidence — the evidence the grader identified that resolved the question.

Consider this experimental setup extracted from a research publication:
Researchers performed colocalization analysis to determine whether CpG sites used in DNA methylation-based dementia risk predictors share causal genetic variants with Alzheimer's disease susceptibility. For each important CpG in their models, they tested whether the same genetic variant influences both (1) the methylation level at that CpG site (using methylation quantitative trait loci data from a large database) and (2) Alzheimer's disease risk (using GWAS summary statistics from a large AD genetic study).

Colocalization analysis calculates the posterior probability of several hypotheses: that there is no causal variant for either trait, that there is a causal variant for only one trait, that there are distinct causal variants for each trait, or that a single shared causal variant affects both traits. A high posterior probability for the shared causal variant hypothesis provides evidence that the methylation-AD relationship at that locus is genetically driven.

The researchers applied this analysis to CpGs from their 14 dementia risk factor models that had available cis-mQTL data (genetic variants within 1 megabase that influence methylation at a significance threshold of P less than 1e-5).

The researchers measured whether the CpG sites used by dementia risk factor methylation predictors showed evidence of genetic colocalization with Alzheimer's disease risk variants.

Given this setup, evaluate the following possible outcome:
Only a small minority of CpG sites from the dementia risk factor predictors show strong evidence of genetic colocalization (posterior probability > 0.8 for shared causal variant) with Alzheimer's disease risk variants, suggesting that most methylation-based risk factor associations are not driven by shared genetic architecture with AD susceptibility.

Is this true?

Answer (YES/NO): YES